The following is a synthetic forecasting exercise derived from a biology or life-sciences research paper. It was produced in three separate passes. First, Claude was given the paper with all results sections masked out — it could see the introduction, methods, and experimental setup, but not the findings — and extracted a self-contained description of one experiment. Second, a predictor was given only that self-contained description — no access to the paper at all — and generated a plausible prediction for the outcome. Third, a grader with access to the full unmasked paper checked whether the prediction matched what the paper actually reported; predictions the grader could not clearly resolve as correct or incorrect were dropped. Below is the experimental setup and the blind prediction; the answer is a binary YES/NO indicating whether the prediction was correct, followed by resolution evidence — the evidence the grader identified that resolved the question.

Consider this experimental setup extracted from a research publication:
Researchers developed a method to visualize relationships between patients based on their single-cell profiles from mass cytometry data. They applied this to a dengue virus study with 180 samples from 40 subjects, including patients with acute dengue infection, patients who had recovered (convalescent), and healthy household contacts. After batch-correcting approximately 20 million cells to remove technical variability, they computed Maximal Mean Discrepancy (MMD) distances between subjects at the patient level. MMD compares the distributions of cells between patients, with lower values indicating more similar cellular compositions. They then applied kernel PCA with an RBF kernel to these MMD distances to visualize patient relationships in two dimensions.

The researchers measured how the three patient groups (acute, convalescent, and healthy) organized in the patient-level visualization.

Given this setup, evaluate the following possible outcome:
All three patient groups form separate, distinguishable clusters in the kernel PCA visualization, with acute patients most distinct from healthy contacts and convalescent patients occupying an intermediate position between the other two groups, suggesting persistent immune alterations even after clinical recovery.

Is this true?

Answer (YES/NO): NO